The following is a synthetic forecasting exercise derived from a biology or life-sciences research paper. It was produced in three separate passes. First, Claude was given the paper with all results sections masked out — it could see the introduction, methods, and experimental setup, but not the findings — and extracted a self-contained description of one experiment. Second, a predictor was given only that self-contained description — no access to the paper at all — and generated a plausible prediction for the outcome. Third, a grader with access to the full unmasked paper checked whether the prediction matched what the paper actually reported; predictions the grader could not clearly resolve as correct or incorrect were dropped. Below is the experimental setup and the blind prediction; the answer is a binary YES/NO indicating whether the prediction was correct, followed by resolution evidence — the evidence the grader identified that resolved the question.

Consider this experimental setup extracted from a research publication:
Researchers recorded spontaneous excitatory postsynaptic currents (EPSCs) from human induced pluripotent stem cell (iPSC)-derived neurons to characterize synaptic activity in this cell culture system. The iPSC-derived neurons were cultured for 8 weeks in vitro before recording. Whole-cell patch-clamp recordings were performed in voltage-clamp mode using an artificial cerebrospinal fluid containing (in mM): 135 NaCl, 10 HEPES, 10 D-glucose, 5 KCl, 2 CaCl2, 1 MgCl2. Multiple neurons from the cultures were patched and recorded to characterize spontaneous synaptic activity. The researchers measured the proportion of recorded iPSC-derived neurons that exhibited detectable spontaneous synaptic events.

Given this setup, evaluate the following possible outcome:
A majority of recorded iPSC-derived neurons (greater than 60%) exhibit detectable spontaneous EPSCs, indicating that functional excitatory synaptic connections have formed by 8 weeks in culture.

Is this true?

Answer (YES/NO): NO